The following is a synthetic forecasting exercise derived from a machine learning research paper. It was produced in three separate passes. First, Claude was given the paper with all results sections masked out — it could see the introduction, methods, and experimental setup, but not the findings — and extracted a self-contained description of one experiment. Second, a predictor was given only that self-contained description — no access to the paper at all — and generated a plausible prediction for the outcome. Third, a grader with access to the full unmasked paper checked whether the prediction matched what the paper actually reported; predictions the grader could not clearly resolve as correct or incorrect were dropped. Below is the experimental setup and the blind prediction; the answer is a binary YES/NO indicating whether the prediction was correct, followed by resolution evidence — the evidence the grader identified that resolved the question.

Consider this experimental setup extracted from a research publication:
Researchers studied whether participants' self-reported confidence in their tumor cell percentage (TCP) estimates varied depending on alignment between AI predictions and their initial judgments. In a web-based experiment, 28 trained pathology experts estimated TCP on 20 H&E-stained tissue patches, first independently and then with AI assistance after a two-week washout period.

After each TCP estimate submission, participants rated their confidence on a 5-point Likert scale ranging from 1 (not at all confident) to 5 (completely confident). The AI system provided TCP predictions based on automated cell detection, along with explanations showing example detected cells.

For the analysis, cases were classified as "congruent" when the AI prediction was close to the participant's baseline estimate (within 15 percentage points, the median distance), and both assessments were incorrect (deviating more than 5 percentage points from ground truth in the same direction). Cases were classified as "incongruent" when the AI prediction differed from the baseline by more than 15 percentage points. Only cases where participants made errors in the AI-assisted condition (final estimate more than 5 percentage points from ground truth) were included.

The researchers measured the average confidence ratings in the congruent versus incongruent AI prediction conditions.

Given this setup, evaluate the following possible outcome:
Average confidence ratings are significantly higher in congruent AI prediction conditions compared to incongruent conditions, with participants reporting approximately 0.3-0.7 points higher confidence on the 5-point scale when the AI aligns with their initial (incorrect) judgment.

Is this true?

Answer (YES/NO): NO